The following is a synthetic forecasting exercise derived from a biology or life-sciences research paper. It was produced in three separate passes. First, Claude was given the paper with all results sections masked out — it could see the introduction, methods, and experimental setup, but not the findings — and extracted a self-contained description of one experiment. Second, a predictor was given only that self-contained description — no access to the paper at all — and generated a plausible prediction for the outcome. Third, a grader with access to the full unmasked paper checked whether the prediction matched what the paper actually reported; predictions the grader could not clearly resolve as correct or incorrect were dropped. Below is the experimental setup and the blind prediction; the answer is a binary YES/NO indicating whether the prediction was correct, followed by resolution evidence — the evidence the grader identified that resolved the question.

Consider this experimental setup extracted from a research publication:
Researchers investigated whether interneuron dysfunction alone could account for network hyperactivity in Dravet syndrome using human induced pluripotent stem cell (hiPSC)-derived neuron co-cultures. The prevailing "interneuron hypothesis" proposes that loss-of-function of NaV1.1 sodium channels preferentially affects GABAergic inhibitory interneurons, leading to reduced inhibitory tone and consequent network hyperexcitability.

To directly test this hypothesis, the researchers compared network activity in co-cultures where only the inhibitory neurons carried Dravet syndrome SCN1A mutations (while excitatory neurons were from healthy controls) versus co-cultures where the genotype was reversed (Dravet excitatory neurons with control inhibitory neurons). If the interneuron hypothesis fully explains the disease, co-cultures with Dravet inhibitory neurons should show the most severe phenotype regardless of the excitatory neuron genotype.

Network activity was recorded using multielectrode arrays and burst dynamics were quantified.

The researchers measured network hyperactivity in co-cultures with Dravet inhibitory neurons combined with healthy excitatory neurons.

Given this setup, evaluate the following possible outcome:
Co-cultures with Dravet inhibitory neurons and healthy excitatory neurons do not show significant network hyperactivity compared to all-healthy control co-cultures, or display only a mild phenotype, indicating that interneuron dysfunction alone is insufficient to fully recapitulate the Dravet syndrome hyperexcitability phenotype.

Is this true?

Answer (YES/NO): YES